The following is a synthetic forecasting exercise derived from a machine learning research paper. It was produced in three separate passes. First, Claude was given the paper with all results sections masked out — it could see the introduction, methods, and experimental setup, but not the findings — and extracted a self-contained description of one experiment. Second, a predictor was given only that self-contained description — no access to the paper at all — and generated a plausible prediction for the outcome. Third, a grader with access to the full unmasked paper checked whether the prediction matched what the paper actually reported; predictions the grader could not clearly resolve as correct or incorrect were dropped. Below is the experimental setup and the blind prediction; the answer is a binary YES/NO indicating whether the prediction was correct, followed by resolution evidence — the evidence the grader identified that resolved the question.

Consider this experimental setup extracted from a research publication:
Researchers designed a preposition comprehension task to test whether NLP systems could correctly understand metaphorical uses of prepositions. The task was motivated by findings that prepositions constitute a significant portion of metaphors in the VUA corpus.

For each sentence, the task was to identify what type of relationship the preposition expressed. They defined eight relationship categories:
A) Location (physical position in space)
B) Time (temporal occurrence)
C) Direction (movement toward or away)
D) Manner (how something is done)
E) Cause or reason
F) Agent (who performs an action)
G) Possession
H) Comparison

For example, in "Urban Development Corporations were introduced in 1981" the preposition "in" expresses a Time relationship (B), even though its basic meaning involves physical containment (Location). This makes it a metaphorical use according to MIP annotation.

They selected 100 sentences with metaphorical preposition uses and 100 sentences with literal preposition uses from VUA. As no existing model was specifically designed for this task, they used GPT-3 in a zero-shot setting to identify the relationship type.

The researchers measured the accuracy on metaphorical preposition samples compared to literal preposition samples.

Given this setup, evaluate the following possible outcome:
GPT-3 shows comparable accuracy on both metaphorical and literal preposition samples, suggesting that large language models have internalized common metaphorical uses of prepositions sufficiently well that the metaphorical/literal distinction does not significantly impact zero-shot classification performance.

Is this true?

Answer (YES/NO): YES